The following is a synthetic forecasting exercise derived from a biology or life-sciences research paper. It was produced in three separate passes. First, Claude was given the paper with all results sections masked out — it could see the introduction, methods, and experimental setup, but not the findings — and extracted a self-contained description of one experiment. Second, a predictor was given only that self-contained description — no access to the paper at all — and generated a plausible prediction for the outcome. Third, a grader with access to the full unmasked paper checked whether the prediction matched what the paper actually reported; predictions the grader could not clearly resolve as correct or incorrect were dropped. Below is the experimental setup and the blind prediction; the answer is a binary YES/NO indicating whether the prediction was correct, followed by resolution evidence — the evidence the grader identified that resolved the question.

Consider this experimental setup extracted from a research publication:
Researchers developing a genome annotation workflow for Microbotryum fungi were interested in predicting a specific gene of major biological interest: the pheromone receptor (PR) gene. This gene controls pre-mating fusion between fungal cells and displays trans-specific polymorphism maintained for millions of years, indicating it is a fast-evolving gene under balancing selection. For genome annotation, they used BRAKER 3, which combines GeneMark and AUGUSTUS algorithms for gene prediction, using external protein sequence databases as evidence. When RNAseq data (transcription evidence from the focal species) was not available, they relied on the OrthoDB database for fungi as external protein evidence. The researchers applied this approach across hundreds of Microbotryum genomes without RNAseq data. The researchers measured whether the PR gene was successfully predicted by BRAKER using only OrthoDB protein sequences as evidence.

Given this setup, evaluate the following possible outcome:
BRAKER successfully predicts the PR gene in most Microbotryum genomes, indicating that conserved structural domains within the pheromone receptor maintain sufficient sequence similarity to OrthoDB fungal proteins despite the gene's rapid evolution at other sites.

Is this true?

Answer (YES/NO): NO